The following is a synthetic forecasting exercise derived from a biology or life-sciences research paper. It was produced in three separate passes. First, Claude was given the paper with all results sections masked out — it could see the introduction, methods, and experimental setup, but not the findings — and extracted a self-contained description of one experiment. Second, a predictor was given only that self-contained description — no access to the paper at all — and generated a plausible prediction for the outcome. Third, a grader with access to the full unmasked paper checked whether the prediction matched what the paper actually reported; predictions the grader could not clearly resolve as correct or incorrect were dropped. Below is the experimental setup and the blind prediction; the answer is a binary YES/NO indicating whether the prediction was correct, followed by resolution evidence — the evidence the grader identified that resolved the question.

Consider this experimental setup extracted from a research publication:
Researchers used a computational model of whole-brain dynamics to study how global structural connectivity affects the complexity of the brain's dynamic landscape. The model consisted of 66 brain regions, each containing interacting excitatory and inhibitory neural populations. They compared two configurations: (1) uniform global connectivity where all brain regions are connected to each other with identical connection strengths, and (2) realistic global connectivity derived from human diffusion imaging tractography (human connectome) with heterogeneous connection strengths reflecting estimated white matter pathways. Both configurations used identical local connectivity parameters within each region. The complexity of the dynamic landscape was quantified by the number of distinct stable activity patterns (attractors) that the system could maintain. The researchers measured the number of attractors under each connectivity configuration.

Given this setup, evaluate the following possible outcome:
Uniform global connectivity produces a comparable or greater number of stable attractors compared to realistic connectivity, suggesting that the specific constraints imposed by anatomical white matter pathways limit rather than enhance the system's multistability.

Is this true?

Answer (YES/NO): NO